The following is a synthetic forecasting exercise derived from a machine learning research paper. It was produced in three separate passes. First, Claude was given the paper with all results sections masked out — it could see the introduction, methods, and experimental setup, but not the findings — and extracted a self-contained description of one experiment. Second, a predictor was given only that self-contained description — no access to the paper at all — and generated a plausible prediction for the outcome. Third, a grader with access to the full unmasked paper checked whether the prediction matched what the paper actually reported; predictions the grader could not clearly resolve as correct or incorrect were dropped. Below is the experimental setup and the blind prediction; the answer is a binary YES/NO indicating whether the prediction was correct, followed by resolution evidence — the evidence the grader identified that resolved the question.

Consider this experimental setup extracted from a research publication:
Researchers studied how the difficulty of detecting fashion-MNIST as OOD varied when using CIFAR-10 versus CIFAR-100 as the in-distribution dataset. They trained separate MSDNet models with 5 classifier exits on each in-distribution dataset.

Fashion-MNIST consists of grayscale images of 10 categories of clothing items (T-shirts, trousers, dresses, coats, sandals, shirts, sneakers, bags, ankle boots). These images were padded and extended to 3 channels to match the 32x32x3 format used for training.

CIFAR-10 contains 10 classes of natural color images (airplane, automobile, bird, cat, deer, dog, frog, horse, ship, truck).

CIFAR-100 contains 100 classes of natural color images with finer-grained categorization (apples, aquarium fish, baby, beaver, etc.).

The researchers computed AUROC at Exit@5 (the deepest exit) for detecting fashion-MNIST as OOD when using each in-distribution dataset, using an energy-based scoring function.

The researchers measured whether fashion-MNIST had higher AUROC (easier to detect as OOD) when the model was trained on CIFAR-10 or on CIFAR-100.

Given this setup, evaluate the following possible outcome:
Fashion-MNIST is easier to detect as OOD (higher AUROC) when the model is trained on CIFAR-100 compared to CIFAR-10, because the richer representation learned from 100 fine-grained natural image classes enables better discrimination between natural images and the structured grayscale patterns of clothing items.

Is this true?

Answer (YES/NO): NO